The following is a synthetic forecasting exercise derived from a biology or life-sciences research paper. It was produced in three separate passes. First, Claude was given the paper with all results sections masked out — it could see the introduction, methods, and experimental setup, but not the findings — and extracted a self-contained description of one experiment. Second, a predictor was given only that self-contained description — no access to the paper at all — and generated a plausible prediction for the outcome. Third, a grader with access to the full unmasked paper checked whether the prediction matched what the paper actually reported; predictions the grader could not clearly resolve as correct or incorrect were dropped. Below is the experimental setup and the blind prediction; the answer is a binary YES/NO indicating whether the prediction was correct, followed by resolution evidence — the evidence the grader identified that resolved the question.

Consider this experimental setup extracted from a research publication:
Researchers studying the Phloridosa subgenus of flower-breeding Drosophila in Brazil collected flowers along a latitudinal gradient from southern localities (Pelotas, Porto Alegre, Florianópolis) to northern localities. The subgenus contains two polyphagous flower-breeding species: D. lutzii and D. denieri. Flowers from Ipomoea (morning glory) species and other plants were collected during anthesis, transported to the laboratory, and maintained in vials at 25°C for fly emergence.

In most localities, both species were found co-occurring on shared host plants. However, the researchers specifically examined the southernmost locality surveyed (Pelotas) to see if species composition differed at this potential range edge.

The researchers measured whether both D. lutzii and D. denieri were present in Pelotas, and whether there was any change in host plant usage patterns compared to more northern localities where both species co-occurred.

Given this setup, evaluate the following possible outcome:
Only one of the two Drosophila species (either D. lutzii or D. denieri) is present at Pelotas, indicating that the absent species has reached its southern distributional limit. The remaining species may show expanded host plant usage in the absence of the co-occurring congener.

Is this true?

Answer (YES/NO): YES